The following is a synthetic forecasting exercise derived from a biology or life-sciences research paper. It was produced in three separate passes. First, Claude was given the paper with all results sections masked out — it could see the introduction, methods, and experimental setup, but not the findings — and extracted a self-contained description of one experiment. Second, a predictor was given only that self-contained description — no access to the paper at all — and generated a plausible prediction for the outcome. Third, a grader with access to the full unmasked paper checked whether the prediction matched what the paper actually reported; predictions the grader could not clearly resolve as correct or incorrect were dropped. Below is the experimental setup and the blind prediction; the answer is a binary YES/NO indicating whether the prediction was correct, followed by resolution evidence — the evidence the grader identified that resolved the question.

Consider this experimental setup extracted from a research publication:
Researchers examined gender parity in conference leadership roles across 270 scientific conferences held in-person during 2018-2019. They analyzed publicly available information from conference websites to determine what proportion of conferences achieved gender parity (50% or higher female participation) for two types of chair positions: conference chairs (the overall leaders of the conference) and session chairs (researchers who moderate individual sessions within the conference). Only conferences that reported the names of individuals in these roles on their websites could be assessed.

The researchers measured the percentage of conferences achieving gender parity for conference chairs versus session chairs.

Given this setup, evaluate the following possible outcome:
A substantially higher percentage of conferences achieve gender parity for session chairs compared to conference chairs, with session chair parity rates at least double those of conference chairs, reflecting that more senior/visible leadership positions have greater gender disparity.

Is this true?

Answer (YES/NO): NO